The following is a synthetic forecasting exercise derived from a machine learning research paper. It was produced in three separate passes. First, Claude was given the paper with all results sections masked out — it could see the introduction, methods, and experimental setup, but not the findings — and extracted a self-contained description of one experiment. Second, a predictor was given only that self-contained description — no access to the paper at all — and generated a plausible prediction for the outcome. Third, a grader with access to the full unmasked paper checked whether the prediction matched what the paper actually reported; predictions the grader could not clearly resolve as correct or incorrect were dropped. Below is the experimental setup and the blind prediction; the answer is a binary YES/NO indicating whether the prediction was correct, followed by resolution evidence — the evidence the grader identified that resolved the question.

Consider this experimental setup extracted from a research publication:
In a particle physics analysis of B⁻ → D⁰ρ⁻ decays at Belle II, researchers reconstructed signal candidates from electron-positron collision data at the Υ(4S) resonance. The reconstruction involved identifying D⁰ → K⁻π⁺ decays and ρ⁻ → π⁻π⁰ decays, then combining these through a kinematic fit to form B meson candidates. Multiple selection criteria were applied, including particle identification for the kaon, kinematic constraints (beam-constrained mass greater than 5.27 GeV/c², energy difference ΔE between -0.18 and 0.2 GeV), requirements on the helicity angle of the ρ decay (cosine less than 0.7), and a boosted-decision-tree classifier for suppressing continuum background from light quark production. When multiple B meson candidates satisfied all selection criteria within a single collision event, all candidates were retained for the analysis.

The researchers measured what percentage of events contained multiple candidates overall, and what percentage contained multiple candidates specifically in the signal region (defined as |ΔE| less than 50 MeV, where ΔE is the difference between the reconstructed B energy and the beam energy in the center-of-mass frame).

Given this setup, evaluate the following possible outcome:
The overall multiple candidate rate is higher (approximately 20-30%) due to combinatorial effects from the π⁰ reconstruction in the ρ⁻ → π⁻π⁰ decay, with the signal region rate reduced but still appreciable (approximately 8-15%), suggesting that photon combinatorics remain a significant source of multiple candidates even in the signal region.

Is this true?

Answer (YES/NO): NO